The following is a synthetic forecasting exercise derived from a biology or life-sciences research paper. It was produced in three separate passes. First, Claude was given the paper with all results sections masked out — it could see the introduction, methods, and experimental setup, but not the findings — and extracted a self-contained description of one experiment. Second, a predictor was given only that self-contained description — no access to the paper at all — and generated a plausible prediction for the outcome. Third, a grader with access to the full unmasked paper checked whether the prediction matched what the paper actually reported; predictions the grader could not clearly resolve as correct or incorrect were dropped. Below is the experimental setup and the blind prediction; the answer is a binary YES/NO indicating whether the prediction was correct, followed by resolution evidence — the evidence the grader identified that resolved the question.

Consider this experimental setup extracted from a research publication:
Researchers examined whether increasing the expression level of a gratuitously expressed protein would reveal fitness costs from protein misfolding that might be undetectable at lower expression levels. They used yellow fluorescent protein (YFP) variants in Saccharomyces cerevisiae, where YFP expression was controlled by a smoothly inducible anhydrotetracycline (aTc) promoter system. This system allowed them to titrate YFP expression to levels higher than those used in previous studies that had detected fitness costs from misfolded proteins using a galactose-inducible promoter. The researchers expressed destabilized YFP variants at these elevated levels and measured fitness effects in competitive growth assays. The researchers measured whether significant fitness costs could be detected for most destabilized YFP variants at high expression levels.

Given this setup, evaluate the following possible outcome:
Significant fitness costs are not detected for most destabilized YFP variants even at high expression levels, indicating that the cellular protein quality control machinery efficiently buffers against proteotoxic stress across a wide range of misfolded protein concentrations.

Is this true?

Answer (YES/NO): NO